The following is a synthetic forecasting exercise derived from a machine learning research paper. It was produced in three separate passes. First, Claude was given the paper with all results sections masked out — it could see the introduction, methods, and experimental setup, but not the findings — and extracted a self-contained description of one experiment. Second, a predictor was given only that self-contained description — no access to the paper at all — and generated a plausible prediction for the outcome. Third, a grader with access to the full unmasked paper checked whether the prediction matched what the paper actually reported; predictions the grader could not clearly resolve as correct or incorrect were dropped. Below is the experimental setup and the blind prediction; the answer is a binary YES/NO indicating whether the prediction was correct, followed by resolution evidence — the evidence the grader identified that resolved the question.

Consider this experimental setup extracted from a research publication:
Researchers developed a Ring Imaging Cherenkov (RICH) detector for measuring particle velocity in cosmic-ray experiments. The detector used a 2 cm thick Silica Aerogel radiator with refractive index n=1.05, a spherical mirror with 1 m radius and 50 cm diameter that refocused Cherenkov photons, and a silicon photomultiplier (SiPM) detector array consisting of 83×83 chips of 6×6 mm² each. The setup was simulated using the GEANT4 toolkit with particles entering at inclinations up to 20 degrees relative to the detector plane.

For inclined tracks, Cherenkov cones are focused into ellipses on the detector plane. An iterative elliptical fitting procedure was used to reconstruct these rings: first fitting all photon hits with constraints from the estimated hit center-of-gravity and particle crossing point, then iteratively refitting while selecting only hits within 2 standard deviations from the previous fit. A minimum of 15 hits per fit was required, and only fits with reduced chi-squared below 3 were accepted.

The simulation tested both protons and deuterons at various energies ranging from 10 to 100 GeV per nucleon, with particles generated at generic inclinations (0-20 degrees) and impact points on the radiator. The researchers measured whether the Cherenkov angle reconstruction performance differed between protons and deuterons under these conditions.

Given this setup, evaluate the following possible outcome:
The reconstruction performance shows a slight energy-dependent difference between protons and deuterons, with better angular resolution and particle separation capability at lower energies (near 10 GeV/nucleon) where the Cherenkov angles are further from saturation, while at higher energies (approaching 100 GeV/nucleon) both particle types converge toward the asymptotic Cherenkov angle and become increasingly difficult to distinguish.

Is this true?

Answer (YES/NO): NO